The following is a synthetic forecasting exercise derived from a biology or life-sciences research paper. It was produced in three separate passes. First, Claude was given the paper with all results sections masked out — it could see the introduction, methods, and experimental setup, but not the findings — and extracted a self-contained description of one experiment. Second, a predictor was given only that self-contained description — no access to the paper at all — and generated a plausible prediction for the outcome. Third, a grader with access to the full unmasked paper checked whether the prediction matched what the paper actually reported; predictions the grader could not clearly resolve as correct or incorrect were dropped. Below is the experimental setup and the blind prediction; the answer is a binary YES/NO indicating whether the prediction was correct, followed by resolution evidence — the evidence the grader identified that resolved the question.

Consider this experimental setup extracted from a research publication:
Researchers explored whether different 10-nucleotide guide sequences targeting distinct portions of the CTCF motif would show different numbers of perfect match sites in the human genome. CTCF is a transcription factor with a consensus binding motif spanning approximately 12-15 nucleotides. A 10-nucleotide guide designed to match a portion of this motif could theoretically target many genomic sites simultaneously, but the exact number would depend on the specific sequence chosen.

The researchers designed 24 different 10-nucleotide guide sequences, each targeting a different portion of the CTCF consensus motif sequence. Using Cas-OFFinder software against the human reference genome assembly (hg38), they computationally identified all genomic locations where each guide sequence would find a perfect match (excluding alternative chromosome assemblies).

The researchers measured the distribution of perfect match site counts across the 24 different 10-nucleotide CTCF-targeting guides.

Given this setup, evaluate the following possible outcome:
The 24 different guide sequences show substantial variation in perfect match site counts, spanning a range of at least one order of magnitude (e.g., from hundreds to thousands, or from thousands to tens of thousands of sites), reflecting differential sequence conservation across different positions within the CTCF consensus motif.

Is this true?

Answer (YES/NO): NO